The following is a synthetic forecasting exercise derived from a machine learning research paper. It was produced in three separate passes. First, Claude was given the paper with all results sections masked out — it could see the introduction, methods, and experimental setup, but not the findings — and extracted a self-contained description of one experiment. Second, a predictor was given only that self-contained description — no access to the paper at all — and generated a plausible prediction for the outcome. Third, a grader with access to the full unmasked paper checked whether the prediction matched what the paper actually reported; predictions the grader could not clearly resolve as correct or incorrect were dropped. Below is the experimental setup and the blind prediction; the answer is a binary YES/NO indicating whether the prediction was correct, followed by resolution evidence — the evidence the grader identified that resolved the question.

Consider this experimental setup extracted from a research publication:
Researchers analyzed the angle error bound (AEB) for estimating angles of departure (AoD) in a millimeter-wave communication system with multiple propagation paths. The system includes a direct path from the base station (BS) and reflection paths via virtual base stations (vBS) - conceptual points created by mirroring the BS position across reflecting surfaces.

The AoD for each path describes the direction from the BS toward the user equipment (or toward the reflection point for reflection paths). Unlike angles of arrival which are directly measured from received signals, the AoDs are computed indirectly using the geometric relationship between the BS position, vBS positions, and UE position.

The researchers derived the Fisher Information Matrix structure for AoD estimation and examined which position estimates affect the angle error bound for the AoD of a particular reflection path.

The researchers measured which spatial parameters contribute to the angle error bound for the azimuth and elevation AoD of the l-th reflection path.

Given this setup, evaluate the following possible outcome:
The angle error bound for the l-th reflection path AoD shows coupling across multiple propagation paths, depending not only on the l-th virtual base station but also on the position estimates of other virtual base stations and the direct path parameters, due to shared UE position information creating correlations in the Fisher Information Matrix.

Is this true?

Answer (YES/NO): NO